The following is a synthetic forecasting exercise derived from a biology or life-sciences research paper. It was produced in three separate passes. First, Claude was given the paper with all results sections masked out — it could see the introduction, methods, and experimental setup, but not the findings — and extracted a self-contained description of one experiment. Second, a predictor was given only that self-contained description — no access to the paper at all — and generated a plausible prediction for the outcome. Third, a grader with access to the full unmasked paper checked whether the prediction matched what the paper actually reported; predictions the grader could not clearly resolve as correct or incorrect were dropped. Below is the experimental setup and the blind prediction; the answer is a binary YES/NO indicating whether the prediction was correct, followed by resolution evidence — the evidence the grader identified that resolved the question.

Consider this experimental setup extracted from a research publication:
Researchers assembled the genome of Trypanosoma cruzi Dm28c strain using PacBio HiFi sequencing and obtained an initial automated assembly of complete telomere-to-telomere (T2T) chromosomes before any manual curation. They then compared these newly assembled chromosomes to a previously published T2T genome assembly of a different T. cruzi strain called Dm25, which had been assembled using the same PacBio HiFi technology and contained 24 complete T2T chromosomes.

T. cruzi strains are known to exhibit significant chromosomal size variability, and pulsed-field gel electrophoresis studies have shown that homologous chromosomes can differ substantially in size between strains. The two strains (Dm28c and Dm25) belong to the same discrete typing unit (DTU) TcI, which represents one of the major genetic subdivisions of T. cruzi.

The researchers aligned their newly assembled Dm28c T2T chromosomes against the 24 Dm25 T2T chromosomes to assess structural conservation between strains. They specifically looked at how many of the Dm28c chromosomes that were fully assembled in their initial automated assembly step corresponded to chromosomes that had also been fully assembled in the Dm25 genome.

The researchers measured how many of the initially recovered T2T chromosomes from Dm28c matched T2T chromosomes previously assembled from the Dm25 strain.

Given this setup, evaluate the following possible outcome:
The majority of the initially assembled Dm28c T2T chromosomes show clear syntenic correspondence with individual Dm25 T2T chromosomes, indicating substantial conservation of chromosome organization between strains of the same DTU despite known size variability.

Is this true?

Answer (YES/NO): YES